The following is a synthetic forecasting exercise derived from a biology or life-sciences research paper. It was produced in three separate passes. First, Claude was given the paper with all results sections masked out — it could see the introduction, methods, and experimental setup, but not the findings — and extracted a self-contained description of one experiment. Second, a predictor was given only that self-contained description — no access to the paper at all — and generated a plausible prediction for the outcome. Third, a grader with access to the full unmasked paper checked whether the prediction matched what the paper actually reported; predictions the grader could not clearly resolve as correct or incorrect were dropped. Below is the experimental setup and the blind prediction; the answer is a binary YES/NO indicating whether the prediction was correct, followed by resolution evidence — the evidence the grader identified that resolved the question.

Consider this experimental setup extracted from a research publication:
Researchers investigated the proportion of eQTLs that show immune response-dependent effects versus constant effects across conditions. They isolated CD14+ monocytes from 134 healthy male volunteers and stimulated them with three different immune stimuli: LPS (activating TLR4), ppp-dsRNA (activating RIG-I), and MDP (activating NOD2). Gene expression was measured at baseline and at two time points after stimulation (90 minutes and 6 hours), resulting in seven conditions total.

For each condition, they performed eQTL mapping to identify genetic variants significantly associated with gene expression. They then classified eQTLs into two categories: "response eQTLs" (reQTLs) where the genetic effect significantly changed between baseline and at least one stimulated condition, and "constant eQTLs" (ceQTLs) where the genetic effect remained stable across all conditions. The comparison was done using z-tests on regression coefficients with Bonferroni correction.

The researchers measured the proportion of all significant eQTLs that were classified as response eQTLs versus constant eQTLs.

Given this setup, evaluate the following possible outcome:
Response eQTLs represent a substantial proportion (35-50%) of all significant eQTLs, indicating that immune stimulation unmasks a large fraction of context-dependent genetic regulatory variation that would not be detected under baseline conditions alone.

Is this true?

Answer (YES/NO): NO